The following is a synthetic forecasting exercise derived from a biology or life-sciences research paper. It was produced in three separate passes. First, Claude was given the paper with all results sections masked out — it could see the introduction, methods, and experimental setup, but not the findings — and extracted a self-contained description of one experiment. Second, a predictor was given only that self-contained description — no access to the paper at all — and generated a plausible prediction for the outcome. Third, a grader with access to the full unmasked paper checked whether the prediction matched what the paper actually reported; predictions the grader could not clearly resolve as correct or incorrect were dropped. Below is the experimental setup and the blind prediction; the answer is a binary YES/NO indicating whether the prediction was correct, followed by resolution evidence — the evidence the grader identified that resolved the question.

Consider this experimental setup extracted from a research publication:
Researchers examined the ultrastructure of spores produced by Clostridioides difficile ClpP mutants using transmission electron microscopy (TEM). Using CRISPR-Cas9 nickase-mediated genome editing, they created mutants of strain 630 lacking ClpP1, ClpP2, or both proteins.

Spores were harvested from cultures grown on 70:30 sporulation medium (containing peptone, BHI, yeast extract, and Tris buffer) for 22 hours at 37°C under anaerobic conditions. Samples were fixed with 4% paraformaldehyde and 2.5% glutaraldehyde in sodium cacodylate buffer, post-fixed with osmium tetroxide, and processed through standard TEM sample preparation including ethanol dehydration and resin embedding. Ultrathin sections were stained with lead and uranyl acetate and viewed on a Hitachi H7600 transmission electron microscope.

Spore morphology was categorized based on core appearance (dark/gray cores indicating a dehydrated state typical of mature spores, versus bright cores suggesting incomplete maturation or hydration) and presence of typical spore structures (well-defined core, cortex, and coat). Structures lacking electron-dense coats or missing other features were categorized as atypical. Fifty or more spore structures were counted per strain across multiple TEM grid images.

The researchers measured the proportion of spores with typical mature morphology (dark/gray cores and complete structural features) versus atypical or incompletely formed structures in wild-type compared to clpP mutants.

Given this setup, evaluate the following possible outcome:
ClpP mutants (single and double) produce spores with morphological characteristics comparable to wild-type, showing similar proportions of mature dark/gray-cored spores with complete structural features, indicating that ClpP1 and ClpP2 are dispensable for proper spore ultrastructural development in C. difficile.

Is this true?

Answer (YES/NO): NO